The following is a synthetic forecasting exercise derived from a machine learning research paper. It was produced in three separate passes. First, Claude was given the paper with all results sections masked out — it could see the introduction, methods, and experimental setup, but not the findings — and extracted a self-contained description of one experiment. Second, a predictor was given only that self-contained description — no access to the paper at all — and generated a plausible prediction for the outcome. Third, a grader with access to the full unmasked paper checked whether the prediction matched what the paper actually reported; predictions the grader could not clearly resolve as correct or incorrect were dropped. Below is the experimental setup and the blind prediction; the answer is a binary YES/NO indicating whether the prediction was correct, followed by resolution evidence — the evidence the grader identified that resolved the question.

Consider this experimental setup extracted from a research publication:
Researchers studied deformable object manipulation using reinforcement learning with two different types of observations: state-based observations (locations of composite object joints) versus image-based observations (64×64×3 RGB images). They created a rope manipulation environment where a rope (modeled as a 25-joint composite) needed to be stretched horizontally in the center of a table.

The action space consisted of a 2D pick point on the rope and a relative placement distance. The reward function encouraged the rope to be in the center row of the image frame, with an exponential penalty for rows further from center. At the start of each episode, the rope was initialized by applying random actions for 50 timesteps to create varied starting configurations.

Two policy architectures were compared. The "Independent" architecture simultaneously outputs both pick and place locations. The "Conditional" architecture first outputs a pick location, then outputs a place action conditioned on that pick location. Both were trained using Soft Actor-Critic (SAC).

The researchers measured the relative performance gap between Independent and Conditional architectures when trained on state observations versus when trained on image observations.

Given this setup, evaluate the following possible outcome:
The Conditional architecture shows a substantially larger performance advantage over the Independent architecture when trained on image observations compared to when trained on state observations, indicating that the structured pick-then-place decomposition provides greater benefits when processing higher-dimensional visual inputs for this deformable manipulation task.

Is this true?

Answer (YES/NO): NO